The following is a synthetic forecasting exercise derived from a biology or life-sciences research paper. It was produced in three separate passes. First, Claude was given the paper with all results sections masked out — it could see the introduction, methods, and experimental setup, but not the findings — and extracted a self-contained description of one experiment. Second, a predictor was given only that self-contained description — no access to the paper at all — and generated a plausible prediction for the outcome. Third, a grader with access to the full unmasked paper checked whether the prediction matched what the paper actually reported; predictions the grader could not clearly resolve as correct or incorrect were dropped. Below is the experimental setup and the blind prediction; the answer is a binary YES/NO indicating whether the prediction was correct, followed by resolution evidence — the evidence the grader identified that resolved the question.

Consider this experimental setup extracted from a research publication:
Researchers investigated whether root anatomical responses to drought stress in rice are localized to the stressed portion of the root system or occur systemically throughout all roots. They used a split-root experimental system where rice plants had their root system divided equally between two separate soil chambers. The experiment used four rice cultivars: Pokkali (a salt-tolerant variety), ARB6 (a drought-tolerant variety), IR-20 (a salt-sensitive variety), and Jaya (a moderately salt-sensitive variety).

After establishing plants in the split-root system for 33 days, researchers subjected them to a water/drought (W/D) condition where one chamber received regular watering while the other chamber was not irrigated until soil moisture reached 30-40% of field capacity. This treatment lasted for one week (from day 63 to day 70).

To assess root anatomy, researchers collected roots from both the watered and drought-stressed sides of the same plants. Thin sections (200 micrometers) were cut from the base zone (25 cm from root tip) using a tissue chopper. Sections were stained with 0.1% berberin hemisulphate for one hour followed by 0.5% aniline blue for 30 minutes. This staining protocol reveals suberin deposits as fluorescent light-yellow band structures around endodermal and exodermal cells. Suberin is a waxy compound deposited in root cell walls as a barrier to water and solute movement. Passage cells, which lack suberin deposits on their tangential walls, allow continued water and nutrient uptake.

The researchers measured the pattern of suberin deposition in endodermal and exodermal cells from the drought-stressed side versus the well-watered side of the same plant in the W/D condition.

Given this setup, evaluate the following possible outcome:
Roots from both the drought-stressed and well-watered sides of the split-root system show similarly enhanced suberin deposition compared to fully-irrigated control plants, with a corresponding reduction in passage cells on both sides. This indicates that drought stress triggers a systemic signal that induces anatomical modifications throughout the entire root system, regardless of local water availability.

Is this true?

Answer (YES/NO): NO